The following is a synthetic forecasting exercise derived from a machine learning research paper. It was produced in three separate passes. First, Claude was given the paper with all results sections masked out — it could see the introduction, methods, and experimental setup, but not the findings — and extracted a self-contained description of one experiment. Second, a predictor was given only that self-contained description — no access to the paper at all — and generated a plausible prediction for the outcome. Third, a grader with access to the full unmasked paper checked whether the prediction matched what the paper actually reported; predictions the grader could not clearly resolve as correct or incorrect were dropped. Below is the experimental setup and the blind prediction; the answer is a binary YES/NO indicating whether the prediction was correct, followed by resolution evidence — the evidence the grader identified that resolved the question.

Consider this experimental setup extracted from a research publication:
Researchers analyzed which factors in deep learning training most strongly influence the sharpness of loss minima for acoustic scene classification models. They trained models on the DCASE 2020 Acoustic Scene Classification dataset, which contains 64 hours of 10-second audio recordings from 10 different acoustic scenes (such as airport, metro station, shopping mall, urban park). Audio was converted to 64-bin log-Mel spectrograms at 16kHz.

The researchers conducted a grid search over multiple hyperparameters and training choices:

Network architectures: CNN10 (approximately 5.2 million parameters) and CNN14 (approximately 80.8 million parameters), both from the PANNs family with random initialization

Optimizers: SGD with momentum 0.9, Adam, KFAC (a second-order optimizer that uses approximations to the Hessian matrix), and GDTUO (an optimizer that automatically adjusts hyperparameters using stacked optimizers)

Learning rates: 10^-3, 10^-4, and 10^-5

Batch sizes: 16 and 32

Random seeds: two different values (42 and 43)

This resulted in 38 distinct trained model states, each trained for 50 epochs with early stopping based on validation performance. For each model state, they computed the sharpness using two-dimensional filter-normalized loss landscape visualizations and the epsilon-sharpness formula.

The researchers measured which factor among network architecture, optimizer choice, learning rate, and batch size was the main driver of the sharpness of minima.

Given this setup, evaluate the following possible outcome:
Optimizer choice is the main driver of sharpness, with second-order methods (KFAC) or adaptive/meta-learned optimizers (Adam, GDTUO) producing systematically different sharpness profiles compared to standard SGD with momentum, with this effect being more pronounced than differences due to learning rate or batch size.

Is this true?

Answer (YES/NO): YES